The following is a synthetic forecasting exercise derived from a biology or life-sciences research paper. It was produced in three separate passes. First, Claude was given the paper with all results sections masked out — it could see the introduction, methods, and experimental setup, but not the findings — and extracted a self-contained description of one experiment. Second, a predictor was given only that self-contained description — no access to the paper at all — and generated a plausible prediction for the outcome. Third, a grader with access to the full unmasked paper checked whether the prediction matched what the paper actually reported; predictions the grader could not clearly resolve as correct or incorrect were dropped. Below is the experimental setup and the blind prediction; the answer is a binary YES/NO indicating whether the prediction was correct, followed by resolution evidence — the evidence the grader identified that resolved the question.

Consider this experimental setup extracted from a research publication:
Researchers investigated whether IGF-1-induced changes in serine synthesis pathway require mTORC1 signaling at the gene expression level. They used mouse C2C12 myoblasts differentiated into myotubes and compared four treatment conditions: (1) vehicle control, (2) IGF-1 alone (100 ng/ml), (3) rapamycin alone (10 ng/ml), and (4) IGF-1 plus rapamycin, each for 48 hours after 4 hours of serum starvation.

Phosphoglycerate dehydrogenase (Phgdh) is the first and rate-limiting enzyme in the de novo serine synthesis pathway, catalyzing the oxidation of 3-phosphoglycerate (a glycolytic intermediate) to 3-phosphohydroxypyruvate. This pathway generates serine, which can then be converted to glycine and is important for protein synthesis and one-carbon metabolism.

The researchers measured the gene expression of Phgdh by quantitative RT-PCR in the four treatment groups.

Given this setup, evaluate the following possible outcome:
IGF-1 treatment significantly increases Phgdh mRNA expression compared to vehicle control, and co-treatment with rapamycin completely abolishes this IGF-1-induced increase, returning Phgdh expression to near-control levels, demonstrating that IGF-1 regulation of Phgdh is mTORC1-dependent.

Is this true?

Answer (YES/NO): NO